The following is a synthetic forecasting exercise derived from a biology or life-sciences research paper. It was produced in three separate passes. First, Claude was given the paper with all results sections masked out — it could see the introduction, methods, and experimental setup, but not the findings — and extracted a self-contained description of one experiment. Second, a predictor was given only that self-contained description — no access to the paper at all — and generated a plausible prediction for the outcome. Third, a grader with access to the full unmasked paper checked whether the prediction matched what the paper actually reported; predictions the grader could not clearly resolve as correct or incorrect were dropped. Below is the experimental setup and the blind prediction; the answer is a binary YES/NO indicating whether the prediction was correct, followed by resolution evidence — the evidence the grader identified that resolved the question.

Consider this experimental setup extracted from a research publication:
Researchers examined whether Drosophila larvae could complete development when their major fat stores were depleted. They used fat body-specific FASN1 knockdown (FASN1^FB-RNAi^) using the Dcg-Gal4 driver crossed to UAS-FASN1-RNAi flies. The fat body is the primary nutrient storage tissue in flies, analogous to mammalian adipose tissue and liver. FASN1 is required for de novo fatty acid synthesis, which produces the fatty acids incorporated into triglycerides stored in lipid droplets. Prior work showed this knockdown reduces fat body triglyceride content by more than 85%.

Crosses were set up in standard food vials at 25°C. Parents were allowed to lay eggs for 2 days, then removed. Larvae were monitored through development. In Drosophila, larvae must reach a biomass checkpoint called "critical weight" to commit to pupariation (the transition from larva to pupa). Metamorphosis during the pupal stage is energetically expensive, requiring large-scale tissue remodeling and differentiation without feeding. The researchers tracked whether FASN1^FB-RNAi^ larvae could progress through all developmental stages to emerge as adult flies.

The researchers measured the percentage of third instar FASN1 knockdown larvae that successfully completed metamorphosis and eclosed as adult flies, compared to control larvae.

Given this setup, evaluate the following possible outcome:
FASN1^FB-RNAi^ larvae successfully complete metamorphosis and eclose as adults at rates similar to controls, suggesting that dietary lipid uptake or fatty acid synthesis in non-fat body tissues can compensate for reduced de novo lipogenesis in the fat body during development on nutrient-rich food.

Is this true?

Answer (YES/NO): NO